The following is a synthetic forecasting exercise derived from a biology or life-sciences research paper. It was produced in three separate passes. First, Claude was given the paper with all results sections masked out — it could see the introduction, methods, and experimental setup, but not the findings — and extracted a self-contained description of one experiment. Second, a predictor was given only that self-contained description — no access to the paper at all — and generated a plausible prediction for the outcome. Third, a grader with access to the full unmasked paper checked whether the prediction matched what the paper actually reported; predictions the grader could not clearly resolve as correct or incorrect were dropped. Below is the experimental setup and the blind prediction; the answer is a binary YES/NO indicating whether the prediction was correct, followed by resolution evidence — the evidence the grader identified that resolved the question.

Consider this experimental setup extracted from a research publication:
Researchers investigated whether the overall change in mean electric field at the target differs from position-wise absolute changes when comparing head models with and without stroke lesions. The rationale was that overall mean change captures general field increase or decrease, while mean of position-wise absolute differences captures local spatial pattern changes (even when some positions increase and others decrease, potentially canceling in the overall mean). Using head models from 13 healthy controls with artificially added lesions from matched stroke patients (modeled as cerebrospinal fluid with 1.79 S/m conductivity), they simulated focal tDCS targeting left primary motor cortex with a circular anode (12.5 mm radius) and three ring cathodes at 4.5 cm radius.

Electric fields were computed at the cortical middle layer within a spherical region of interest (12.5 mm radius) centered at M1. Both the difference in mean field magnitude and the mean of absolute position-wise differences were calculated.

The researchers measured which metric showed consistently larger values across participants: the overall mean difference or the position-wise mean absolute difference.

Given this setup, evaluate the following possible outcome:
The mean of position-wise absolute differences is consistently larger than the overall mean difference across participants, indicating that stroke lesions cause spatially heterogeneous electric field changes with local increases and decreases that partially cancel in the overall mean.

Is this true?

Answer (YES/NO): YES